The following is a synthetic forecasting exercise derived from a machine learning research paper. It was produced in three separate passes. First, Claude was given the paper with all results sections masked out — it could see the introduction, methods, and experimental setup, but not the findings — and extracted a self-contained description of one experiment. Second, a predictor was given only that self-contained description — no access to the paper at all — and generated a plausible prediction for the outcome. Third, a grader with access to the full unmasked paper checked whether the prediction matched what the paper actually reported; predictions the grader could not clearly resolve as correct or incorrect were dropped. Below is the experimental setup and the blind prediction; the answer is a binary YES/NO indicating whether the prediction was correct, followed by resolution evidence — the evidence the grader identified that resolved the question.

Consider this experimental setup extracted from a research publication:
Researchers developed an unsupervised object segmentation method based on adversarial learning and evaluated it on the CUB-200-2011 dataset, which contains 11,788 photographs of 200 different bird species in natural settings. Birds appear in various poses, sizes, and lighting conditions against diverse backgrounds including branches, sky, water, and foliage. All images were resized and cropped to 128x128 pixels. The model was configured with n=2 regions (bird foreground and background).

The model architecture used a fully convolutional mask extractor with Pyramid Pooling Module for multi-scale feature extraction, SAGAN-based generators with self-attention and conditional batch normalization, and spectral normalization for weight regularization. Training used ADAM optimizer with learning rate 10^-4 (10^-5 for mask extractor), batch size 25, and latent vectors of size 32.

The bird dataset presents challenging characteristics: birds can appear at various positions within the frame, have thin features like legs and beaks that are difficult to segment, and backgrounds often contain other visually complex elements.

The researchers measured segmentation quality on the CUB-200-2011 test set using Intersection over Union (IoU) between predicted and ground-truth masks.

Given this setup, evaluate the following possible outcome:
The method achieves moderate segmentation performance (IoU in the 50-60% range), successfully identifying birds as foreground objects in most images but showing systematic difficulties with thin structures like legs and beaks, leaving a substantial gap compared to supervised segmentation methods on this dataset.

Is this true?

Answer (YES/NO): NO